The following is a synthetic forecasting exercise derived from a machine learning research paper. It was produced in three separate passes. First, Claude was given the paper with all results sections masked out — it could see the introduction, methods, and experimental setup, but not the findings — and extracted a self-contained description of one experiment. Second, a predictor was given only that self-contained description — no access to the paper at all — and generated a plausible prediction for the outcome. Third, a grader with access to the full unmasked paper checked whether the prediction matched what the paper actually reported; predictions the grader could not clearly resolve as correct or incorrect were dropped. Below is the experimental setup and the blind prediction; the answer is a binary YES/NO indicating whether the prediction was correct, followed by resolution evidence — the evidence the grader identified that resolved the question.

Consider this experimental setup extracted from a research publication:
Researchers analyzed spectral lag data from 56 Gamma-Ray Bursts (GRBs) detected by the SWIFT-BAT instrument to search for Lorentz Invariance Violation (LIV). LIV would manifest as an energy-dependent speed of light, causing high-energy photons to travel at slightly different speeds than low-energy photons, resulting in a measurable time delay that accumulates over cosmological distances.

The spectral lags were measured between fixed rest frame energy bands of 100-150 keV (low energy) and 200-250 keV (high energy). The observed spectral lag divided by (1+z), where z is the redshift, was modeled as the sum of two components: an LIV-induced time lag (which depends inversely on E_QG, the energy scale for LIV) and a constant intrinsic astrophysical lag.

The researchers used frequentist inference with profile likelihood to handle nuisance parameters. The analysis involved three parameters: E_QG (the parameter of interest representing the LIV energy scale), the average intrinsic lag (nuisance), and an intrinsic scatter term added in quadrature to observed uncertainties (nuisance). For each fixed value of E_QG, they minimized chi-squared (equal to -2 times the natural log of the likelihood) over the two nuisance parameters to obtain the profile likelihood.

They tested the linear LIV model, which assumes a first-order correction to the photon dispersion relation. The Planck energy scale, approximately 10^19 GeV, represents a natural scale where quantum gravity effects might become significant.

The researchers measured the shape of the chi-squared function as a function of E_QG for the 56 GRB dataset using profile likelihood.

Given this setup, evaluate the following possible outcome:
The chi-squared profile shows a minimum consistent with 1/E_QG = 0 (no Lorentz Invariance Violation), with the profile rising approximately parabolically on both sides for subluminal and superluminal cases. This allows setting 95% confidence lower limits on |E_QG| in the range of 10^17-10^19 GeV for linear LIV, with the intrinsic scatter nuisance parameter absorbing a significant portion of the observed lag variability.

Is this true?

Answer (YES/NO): NO